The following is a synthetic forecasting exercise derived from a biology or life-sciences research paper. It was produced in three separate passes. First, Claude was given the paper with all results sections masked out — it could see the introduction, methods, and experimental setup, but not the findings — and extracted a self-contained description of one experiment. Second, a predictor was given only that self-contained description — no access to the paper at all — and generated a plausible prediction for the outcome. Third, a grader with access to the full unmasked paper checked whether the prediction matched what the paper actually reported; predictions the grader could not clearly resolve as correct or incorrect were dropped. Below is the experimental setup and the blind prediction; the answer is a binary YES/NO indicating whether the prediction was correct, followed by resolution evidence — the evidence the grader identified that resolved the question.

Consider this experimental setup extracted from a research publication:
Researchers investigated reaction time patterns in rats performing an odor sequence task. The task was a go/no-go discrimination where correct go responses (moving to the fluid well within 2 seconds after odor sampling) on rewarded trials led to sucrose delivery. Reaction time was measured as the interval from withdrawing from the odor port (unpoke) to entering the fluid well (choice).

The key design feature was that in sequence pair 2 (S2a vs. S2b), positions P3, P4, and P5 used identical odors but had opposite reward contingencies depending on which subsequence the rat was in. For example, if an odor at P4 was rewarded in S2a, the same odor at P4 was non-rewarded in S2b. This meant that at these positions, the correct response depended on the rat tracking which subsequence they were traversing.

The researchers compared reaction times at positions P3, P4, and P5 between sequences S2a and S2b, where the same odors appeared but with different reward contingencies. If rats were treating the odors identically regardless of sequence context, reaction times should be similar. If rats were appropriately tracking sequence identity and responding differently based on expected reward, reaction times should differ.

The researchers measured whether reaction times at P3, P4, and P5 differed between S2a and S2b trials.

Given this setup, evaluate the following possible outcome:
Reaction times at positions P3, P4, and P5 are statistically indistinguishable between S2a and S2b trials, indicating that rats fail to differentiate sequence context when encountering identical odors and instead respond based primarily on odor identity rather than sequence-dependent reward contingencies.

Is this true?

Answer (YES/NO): NO